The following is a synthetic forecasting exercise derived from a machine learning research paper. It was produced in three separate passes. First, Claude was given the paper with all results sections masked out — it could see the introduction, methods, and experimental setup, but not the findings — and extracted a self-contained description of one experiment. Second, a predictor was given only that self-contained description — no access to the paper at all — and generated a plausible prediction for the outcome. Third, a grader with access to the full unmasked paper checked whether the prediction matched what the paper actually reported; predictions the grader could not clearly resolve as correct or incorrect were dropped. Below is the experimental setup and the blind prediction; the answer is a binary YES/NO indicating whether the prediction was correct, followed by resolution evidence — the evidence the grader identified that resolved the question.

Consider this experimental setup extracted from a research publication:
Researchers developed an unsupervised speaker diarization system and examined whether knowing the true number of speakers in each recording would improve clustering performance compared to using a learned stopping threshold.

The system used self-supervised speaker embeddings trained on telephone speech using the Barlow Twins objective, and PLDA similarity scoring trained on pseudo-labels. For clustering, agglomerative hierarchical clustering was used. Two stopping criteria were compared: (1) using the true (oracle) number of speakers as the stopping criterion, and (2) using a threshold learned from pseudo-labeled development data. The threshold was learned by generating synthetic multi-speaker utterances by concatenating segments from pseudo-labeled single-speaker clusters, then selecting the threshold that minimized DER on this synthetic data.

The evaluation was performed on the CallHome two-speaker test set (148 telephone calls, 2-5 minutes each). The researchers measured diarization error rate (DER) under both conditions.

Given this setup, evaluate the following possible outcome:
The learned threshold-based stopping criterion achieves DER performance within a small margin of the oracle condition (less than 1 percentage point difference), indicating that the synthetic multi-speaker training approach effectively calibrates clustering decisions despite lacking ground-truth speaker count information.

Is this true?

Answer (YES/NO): YES